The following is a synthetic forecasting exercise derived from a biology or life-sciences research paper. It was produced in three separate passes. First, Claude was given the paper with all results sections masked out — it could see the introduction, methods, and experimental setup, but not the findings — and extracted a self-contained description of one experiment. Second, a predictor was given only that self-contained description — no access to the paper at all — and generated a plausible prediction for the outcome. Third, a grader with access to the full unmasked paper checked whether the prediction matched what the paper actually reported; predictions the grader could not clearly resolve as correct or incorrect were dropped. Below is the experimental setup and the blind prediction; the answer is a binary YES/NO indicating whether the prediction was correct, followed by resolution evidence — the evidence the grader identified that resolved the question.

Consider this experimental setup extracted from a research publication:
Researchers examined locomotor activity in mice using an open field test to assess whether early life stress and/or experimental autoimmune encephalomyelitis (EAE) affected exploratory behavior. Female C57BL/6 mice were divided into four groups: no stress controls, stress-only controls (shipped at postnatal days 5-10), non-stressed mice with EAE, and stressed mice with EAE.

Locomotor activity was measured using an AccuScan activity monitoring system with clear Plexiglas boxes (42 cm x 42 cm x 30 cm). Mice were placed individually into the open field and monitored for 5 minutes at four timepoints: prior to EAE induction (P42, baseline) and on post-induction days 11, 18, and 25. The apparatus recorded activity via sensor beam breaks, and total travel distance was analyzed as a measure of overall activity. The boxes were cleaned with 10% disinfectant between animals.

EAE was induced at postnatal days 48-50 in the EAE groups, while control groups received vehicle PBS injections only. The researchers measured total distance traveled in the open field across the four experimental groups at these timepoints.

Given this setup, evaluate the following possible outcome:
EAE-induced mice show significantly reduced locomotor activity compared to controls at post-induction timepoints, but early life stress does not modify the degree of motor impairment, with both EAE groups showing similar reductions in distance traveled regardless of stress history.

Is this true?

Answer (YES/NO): NO